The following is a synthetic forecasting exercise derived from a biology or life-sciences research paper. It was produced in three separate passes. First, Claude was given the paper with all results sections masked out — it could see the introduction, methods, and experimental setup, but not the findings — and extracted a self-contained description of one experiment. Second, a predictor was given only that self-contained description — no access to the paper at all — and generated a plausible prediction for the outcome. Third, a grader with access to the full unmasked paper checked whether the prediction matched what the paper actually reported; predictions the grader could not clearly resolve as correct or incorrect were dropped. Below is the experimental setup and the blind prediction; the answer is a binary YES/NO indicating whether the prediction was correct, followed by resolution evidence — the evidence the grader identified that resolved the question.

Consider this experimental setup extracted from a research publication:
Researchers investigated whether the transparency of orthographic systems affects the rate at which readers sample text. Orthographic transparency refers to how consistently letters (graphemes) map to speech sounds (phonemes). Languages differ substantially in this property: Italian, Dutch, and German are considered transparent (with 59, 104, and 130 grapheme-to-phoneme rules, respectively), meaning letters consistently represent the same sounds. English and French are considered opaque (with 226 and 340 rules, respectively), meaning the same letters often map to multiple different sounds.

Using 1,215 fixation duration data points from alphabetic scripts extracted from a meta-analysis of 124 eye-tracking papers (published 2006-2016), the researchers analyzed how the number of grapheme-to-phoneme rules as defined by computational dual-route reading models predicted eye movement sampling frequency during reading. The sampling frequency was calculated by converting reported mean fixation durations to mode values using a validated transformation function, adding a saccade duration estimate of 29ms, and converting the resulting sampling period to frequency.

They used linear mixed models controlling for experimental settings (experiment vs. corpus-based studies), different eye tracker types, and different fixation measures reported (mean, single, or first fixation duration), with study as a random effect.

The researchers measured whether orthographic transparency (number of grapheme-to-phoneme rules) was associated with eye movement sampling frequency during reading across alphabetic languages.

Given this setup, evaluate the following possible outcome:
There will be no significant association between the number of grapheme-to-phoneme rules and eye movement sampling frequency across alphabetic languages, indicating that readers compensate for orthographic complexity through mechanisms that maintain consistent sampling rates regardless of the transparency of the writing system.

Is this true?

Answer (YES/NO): NO